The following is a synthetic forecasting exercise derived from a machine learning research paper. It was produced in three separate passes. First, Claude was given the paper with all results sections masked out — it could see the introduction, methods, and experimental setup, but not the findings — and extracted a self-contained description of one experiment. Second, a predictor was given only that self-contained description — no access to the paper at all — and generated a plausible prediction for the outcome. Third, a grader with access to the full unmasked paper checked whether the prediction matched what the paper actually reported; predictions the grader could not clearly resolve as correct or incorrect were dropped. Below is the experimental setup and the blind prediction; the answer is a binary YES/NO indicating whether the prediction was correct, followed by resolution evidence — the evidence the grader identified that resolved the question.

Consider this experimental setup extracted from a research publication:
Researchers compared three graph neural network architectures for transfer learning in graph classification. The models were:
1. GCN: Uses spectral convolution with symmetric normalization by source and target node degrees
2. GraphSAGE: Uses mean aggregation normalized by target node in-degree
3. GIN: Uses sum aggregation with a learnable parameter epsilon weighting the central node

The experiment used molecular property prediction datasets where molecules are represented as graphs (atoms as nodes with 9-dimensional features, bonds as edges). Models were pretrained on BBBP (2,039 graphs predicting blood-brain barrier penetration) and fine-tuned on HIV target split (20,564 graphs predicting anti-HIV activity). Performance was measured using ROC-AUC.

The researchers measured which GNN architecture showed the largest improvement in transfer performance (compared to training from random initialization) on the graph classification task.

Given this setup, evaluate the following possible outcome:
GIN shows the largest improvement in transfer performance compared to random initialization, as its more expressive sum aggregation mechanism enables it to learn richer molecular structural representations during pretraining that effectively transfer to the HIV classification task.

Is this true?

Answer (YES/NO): NO